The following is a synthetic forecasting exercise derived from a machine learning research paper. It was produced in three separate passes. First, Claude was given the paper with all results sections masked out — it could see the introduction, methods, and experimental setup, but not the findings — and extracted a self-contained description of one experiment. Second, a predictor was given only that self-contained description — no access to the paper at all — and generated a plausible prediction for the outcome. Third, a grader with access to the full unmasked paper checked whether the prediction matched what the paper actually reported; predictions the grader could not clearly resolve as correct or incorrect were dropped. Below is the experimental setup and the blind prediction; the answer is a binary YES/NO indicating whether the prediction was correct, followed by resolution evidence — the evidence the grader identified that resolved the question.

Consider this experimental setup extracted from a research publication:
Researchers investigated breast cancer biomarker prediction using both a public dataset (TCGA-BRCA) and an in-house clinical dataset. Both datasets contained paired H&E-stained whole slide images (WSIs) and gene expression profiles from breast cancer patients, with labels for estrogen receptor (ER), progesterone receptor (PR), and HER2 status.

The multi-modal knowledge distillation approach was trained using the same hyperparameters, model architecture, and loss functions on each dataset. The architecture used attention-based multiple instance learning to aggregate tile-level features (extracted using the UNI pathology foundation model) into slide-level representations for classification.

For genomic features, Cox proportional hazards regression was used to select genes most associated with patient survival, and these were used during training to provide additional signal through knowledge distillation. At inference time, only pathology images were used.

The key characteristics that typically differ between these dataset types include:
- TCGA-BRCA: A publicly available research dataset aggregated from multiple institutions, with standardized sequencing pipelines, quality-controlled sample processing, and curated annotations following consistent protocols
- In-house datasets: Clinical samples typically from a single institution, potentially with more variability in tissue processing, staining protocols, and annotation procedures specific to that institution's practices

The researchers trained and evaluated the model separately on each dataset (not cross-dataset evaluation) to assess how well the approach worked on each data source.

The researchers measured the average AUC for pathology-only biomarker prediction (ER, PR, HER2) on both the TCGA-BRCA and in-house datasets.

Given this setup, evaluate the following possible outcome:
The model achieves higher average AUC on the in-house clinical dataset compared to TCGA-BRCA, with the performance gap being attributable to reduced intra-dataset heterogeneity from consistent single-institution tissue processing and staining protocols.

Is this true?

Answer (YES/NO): NO